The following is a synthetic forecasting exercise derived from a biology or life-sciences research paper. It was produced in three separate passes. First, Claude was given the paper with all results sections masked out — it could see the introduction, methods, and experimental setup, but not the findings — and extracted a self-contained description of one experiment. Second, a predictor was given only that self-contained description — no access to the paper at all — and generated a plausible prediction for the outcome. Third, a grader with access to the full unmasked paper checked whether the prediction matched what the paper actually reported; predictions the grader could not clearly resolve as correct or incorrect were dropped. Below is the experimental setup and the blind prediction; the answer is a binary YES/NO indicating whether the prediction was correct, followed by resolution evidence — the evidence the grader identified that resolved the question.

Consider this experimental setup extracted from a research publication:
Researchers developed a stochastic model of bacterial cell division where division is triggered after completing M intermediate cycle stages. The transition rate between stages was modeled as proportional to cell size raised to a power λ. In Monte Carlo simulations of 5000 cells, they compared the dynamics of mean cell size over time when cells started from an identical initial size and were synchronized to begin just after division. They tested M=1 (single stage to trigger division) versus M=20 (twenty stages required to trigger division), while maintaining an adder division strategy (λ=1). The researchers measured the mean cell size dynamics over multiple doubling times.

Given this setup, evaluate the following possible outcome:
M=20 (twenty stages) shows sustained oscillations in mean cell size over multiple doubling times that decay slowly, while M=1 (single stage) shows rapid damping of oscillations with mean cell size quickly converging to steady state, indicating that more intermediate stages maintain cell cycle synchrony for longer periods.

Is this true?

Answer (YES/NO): NO